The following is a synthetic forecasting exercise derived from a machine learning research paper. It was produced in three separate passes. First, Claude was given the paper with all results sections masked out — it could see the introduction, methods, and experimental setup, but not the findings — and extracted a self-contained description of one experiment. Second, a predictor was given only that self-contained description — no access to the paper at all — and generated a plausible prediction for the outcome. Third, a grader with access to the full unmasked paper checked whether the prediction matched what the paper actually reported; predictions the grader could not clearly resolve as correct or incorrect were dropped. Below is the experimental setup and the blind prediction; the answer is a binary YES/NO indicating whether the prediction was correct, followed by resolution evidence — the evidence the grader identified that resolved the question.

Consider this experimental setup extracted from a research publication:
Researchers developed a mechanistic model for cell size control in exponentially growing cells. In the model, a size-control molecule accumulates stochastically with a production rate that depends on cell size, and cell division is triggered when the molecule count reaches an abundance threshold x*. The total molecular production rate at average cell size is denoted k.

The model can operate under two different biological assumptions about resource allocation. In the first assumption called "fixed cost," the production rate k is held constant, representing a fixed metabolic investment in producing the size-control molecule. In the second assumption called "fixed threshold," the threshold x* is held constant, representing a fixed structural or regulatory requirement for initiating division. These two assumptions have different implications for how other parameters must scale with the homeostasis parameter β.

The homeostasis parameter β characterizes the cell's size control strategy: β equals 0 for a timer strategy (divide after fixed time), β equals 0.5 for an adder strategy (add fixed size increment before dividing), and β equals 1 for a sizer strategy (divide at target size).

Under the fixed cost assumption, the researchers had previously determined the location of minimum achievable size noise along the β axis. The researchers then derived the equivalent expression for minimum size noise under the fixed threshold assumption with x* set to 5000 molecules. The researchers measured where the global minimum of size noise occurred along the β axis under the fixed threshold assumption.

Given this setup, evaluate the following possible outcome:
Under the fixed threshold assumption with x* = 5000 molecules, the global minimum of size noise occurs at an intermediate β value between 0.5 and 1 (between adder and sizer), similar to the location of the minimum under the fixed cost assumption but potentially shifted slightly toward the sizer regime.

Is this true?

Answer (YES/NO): NO